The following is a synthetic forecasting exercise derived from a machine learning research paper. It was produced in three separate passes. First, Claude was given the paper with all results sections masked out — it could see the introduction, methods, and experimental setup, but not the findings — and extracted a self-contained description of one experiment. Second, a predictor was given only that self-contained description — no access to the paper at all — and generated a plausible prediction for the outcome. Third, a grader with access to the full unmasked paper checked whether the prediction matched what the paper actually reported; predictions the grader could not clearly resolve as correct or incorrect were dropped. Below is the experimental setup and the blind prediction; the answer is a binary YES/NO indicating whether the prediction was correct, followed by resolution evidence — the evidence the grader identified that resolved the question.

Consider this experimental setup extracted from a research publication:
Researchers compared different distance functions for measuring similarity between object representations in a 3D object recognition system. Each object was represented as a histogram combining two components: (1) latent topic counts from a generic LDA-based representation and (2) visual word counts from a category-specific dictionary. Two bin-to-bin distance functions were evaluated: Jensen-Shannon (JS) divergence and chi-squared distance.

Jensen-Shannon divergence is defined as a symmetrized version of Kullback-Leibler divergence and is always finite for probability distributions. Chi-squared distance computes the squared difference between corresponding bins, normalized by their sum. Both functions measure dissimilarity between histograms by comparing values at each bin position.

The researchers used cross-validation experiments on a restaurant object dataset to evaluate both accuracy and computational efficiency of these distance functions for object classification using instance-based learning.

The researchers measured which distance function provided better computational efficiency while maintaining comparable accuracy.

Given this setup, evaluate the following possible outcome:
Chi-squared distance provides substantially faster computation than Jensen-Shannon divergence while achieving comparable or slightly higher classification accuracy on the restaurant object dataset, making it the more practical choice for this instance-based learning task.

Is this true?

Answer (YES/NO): NO